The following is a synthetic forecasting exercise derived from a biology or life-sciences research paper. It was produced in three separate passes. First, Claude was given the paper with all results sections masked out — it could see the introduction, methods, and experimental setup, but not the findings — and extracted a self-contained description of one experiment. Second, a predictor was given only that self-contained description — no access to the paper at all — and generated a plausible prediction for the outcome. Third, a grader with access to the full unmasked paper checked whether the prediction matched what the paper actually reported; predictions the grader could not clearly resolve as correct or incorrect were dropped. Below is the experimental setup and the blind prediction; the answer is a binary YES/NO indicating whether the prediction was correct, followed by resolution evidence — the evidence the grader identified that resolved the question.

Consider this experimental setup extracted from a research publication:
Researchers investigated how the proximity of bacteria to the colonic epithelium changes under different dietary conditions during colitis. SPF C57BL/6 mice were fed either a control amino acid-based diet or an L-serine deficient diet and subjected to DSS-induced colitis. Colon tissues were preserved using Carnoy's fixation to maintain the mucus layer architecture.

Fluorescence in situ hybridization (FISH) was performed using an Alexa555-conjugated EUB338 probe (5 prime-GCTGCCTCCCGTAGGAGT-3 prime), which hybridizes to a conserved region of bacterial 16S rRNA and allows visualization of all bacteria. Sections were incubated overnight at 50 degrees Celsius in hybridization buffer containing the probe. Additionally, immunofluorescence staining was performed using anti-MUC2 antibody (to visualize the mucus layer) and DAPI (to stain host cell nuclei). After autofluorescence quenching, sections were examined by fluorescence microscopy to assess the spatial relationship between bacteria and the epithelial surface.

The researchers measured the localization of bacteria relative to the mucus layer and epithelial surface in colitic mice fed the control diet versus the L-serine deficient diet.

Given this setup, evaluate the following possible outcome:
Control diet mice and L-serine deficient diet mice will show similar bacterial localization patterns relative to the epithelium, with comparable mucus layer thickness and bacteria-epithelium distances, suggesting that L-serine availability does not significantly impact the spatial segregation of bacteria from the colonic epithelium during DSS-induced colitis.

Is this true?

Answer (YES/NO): NO